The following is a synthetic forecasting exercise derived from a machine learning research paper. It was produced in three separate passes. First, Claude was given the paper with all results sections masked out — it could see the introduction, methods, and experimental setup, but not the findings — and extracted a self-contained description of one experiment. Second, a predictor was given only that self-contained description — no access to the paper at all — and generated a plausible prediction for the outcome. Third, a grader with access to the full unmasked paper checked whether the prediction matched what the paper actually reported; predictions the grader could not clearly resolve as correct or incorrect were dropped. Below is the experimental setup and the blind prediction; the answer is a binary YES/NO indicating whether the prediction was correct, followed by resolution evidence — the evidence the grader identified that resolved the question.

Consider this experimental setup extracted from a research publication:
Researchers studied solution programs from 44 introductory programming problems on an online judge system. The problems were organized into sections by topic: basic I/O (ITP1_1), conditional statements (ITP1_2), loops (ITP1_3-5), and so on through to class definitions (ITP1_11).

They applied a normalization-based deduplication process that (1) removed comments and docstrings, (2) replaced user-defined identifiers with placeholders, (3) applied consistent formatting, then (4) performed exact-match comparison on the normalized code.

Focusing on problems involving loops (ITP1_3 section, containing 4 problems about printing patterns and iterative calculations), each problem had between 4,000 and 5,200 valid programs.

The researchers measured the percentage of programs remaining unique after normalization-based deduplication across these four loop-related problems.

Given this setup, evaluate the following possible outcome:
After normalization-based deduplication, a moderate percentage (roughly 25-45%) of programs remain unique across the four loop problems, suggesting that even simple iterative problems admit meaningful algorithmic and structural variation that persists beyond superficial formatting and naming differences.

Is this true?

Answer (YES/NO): NO